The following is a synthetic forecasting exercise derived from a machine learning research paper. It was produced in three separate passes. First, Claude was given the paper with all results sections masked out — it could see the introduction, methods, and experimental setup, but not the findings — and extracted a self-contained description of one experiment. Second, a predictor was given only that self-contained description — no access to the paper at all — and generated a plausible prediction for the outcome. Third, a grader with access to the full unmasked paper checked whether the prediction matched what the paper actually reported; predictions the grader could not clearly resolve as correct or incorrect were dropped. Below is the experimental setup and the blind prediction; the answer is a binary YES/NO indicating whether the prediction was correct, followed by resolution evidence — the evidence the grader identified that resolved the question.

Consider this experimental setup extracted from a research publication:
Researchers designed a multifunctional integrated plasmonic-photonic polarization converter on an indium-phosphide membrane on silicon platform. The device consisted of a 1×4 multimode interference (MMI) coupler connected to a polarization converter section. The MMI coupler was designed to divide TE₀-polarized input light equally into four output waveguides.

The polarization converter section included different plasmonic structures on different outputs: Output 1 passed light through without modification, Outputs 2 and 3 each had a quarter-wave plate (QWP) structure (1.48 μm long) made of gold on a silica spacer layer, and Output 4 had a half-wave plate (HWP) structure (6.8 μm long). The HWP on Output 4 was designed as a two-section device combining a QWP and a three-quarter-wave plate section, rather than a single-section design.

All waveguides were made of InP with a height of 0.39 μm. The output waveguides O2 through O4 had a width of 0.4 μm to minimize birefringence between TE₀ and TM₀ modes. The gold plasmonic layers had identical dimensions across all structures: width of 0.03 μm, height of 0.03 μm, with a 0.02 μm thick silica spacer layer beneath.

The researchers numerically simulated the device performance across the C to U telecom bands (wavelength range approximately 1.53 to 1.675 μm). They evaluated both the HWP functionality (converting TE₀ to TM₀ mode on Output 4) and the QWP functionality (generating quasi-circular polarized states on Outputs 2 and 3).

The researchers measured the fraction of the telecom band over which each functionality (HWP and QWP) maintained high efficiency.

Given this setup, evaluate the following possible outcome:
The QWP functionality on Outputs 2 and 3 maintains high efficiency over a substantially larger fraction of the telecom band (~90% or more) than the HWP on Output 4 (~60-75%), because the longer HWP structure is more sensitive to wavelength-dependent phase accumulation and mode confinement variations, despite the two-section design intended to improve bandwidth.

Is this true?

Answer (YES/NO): NO